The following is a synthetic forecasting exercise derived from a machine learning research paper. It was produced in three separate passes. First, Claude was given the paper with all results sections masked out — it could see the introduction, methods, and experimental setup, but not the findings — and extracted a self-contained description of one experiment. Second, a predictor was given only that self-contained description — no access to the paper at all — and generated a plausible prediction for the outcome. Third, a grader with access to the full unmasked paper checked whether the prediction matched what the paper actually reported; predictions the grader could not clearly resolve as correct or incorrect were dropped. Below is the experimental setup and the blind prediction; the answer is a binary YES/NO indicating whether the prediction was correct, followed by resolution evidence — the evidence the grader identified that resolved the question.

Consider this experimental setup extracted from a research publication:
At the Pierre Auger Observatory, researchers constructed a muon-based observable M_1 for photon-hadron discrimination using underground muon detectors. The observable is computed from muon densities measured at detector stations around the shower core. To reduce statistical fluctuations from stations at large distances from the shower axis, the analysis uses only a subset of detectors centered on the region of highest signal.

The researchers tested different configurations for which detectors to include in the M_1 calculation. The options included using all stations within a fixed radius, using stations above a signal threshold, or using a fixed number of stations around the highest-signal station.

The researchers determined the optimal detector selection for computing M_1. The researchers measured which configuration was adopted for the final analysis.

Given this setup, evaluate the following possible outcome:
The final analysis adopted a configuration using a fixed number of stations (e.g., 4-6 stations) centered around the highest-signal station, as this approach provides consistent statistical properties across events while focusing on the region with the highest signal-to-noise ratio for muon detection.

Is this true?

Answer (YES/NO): YES